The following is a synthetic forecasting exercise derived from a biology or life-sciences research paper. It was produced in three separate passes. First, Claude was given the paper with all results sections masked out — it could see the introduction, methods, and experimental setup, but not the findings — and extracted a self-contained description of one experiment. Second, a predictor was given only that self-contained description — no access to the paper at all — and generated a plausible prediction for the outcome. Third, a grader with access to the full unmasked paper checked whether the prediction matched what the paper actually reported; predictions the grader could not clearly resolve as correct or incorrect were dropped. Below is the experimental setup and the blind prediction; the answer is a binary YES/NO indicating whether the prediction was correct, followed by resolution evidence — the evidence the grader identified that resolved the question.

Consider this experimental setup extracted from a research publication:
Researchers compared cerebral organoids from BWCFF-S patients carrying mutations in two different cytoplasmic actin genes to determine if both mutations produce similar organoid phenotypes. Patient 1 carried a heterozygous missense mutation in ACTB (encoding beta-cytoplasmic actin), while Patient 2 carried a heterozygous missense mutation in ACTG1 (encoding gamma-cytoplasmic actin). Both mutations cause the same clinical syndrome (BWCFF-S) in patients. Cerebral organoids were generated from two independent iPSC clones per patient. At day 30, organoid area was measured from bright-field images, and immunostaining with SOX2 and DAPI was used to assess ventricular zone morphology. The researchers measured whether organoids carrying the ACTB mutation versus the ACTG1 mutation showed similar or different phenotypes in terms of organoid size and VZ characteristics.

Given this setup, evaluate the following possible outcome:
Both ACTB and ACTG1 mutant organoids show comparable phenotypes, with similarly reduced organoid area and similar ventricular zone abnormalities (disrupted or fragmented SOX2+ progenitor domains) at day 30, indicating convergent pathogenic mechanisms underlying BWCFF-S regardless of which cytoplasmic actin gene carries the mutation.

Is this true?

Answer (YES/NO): NO